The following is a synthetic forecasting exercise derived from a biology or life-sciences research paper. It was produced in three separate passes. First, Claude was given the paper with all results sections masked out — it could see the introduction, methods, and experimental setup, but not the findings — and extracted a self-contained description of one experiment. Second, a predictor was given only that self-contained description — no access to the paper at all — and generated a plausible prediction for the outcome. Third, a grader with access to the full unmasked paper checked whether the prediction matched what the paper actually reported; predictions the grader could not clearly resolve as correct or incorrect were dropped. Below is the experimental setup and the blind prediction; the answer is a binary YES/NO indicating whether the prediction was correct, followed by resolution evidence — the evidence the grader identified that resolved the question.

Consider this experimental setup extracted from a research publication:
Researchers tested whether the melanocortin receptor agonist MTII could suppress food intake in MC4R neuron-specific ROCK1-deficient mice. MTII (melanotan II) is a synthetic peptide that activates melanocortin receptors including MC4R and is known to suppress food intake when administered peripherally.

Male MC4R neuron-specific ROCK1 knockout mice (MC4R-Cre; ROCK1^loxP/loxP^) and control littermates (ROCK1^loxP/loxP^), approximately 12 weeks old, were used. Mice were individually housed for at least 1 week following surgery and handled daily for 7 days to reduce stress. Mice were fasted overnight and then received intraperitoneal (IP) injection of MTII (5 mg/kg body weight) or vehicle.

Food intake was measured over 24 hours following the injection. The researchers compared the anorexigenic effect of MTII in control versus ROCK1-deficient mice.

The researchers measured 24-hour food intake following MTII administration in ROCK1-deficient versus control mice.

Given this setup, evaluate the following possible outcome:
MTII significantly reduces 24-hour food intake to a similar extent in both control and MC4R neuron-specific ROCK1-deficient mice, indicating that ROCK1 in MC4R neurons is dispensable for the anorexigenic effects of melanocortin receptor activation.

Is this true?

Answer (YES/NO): NO